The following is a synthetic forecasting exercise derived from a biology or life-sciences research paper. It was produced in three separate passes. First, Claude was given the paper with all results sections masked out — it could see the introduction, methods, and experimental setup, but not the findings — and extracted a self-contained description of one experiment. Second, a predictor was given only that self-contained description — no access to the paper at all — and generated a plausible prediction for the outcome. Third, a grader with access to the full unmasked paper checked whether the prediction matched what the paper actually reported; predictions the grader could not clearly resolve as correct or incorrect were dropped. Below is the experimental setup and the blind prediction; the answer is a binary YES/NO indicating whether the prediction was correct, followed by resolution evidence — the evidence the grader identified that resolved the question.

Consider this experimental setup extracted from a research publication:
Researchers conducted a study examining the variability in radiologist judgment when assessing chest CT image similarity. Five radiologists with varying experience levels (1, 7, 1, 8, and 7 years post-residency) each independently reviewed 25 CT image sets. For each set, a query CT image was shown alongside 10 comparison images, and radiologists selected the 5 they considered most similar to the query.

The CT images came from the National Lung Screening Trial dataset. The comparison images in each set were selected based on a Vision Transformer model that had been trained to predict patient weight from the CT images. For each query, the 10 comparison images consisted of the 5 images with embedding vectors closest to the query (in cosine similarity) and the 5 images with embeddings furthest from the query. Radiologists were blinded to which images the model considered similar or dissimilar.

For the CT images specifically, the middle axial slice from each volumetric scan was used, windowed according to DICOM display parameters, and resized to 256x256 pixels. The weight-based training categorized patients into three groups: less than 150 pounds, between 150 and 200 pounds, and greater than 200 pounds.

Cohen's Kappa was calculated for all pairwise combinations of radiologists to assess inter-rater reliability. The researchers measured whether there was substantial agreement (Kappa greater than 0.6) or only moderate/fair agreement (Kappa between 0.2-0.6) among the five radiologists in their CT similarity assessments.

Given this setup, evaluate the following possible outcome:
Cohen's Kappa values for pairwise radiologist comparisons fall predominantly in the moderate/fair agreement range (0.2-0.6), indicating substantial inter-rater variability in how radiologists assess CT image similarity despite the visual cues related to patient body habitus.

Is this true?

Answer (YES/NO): YES